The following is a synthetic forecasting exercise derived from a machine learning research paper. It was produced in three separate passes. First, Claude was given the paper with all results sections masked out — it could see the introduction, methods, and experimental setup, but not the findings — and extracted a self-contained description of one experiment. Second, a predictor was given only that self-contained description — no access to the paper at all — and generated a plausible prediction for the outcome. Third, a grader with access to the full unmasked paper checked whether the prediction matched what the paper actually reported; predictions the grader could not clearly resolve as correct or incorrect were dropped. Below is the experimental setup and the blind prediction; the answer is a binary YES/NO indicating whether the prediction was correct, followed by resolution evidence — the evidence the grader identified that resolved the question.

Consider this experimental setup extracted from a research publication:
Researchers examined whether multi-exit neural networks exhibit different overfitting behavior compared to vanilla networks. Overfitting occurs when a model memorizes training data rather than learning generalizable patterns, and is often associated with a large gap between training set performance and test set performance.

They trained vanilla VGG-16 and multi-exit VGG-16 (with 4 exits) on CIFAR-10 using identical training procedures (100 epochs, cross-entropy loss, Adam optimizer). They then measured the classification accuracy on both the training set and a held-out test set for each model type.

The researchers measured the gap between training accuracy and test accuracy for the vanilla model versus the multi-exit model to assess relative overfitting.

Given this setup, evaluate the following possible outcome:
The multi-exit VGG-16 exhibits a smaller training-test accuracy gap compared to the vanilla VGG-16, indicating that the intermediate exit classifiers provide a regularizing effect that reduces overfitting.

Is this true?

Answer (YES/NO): NO